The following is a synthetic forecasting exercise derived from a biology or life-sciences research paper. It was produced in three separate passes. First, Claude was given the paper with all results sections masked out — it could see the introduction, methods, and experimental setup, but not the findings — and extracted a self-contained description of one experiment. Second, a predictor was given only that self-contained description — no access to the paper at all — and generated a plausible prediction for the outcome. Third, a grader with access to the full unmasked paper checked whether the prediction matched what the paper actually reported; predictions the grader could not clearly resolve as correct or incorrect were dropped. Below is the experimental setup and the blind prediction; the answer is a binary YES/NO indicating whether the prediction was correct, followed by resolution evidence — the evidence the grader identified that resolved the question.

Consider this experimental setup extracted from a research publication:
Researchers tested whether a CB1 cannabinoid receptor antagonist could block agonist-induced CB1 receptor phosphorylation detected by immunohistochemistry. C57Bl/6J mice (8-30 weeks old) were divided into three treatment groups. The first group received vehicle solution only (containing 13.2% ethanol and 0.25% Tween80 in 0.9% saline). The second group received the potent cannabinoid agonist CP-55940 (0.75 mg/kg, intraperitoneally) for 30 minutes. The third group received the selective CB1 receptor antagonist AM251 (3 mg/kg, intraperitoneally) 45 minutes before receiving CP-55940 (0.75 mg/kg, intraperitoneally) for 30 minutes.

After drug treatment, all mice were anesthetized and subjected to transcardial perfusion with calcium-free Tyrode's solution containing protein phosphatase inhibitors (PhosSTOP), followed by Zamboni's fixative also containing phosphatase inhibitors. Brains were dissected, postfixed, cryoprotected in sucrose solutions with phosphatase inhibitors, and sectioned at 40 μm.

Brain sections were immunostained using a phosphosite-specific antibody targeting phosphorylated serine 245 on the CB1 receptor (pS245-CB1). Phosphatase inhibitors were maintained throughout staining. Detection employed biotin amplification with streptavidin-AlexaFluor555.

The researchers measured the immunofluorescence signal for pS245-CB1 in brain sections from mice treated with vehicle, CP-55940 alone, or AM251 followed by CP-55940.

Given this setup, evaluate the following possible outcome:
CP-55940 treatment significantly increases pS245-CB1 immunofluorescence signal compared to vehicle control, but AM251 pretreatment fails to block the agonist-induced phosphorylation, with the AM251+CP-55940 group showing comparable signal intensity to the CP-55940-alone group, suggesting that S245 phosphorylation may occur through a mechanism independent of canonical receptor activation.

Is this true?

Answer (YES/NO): NO